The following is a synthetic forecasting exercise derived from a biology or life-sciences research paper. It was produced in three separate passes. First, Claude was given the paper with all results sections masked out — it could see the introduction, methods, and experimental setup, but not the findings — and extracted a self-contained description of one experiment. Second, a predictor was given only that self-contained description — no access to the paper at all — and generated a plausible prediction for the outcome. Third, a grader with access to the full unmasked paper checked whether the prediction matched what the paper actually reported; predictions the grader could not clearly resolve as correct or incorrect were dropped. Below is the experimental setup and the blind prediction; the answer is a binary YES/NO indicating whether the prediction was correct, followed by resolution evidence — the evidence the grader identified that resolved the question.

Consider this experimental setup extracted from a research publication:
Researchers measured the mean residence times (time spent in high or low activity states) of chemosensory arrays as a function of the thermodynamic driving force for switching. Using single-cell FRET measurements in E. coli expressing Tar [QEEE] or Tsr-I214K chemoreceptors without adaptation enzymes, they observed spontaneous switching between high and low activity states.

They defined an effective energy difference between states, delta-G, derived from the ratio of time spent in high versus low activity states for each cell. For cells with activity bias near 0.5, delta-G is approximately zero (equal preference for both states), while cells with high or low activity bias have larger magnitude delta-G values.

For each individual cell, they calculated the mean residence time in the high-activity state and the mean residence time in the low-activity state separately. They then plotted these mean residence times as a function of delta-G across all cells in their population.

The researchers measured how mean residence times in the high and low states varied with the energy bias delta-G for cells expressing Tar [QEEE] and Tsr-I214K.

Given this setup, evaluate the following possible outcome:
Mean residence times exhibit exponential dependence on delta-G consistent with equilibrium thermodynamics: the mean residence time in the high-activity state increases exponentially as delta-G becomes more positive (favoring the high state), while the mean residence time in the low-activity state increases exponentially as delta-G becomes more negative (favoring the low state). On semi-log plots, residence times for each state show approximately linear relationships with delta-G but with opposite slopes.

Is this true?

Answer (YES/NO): YES